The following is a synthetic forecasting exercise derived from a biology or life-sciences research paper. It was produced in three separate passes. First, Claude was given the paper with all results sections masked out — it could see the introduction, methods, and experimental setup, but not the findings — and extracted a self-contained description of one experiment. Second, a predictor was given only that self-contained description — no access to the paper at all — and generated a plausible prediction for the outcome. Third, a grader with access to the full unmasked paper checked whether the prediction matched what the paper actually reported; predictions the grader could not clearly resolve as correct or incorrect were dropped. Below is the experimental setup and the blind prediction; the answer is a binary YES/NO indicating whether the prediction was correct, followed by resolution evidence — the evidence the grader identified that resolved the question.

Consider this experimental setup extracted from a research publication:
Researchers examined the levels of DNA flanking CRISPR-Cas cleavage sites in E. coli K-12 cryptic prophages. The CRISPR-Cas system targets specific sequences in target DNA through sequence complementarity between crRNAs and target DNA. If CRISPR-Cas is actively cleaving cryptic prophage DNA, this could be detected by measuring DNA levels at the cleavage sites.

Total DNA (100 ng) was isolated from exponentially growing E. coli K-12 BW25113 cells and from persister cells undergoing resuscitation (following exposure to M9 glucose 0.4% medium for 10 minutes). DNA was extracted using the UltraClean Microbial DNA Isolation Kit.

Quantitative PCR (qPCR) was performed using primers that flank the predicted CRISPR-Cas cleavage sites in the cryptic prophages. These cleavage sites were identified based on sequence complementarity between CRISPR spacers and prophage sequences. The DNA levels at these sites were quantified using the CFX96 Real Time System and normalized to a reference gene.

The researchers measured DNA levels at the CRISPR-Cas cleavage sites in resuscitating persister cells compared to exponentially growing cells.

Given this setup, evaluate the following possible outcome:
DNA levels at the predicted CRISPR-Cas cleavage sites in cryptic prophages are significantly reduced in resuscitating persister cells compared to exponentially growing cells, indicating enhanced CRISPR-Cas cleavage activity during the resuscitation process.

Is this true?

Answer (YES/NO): NO